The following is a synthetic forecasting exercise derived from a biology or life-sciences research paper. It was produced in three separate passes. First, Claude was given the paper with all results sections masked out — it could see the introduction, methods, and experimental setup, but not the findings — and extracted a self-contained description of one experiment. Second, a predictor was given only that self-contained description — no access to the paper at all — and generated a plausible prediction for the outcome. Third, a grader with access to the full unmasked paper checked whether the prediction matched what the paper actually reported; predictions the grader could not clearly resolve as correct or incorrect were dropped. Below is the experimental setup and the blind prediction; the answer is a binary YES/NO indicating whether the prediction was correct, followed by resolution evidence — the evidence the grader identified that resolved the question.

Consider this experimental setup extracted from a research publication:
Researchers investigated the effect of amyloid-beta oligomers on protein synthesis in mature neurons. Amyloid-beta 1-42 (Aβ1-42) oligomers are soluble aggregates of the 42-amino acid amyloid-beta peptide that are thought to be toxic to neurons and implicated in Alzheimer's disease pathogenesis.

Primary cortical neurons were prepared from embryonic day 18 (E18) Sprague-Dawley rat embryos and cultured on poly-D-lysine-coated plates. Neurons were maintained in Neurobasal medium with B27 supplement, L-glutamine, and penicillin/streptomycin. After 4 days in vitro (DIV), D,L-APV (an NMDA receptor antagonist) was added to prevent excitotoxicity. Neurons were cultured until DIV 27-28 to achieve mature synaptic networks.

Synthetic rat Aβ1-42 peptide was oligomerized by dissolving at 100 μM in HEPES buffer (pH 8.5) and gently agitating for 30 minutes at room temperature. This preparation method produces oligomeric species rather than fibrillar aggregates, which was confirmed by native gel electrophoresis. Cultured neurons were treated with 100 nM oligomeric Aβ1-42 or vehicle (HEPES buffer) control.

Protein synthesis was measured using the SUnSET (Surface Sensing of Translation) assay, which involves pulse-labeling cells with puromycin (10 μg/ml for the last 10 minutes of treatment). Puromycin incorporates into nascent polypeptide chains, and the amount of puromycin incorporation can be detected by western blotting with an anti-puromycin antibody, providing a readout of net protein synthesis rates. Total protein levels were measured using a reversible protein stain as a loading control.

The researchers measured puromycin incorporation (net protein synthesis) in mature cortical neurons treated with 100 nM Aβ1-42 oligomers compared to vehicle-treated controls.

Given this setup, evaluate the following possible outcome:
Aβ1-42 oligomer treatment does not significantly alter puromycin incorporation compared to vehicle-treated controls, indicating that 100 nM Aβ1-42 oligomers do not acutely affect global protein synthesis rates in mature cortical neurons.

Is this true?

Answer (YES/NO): NO